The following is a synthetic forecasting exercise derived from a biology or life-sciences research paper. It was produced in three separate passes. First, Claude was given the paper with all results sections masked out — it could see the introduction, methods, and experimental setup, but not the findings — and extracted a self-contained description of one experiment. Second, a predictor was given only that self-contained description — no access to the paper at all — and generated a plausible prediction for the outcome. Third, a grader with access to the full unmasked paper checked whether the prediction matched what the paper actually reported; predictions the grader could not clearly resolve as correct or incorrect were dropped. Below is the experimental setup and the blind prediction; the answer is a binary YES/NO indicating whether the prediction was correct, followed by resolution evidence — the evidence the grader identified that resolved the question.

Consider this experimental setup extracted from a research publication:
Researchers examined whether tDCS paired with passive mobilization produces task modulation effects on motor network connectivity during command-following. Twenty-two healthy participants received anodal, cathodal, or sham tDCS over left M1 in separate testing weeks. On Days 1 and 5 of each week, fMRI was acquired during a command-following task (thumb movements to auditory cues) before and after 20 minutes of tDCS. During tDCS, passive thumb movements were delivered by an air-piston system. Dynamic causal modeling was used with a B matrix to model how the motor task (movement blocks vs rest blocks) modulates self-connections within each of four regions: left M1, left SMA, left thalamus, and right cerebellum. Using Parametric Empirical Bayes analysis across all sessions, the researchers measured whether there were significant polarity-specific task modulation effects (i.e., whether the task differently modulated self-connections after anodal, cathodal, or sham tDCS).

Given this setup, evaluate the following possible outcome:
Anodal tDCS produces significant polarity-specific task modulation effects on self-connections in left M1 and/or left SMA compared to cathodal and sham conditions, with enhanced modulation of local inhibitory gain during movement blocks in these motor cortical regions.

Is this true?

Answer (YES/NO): NO